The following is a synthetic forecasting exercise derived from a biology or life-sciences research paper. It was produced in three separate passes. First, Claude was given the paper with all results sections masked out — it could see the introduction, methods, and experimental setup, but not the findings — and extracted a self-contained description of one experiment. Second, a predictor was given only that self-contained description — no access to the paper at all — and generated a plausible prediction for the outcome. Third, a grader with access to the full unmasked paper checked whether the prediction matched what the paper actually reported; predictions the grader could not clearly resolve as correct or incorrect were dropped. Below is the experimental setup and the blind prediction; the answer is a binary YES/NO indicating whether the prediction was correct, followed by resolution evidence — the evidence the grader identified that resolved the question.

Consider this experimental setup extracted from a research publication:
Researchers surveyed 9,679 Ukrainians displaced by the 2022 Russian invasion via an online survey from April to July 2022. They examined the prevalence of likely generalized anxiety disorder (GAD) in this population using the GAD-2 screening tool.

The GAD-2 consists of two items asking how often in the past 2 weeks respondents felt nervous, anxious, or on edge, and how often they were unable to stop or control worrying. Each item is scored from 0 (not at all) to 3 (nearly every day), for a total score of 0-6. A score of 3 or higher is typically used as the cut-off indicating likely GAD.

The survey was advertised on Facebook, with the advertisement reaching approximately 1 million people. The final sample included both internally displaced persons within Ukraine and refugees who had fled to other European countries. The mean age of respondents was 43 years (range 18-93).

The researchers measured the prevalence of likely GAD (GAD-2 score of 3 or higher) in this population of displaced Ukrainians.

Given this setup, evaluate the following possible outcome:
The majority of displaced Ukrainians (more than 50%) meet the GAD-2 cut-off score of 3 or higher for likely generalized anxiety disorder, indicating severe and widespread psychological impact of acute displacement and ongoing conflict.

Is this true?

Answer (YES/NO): YES